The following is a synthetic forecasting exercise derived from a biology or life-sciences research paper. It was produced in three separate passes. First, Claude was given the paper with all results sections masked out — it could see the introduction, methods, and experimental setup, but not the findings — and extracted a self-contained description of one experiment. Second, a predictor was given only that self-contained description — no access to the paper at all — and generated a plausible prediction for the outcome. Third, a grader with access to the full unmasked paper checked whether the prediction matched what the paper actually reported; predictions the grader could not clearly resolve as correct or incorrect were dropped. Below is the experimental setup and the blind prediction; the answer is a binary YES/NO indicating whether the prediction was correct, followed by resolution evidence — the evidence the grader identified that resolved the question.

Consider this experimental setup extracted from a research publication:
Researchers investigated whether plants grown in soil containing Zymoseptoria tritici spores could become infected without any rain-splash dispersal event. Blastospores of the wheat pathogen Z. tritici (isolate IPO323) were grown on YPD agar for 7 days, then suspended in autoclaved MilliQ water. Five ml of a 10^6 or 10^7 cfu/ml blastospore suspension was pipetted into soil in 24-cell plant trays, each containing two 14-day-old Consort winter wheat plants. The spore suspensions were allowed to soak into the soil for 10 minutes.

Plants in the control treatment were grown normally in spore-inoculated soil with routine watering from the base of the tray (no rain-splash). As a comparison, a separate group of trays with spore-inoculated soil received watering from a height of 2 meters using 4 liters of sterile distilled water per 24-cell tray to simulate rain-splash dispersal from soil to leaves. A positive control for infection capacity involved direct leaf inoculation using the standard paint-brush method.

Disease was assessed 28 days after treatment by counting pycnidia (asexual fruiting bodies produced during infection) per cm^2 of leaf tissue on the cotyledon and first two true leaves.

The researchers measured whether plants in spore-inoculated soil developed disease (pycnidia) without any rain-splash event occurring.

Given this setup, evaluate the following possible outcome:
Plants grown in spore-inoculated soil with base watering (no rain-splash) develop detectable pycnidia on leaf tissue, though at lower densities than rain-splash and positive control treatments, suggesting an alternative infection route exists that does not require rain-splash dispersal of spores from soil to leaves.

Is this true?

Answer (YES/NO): NO